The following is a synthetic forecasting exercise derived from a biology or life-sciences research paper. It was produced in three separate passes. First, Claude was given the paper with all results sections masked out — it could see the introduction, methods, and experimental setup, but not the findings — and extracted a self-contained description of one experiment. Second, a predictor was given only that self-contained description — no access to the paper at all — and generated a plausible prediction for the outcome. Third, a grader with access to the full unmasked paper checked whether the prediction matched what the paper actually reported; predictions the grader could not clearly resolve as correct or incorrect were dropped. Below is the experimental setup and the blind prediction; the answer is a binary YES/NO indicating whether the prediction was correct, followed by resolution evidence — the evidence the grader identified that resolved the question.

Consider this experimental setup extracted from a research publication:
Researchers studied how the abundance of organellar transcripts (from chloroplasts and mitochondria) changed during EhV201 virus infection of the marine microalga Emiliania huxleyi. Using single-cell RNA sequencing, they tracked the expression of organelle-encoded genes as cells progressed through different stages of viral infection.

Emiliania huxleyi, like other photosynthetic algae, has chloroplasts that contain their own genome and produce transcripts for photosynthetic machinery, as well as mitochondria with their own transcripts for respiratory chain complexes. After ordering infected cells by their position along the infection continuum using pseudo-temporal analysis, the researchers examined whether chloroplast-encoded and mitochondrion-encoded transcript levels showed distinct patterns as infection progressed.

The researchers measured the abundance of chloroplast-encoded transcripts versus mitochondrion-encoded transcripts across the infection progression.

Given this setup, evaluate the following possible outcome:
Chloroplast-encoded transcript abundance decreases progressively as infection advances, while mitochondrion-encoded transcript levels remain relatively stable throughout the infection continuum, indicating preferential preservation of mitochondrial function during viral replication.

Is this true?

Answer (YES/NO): YES